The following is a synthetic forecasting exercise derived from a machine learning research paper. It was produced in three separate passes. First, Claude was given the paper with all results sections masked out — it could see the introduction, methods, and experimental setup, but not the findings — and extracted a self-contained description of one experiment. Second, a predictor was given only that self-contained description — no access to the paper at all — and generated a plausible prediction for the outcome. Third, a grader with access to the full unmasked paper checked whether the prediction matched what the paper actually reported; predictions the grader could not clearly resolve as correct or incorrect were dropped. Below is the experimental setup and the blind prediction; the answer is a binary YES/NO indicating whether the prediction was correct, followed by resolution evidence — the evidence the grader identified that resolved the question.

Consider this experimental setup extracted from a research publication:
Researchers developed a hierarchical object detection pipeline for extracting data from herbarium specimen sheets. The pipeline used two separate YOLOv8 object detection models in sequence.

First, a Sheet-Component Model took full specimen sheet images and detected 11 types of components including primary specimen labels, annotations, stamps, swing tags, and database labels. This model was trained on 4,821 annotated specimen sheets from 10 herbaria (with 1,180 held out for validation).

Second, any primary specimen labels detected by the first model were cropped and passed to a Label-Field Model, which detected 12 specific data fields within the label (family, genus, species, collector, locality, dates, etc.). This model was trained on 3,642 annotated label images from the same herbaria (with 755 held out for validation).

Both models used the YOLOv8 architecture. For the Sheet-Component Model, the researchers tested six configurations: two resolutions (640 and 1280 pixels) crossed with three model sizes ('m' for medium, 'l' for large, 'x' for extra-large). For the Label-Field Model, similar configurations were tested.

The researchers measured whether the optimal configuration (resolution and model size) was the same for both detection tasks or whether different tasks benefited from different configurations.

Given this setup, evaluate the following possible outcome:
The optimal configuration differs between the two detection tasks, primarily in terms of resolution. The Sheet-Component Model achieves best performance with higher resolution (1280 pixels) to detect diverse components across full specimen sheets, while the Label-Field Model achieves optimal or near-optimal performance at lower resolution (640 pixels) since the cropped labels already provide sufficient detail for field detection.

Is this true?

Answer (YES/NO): NO